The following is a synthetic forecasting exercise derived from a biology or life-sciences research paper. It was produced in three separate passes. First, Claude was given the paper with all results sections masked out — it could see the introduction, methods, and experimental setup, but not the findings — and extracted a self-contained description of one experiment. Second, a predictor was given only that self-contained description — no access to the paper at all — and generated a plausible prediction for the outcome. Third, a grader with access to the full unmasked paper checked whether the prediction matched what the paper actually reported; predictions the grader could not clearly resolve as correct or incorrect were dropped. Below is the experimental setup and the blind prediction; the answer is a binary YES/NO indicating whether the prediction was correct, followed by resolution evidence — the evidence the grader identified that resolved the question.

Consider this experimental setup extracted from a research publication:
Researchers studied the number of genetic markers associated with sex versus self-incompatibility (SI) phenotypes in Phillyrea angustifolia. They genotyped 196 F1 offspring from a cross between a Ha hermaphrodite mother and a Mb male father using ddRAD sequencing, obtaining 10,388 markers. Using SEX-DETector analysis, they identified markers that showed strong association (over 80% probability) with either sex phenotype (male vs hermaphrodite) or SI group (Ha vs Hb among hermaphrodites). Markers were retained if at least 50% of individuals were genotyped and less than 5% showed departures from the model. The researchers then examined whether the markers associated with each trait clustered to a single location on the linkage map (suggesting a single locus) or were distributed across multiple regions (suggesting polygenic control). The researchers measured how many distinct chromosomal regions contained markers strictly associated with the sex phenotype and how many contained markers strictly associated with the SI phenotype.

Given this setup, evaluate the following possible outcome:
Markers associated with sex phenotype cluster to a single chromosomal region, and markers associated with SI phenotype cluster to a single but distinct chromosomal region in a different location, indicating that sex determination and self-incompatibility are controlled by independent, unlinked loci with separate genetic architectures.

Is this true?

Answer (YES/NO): YES